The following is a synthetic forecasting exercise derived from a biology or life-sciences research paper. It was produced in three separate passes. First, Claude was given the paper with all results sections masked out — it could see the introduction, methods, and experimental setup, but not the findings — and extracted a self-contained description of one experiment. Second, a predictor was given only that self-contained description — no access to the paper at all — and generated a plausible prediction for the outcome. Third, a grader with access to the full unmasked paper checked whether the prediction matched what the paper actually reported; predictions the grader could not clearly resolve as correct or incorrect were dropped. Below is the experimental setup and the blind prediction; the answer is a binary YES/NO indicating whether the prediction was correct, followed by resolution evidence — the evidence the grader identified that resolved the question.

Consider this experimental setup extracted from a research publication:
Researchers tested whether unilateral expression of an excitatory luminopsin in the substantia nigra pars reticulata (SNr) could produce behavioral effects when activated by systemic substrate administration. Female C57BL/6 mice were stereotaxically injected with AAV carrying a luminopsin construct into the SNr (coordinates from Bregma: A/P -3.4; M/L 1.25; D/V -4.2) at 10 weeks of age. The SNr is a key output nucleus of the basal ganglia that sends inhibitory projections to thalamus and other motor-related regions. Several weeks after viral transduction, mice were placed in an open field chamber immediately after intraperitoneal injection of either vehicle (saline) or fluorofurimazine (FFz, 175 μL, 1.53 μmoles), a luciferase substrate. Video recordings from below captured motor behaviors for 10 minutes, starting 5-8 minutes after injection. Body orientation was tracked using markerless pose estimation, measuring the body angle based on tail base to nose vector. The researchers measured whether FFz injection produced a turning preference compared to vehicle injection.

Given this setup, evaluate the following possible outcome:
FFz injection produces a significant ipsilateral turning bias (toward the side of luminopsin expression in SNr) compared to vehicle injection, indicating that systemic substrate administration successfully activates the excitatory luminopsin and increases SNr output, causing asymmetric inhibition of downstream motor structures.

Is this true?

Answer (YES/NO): YES